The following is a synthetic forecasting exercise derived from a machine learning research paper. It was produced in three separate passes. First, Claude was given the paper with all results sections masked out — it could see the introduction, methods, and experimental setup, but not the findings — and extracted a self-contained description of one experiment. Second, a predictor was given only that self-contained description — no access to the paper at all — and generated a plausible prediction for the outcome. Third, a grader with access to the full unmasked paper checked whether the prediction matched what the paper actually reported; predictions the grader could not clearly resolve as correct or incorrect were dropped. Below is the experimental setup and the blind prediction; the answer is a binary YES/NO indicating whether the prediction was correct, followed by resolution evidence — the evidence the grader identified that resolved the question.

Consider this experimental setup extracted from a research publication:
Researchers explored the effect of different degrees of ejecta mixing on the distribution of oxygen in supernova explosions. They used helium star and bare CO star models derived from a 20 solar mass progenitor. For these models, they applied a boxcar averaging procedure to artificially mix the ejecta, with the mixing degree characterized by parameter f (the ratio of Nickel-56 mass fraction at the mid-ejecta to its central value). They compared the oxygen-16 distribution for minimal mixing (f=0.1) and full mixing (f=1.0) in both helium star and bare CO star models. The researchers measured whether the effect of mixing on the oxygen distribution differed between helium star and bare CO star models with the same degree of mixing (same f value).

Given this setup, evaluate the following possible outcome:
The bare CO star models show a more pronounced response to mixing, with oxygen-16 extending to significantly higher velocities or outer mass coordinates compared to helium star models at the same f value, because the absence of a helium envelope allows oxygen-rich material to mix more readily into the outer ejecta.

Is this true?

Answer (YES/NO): NO